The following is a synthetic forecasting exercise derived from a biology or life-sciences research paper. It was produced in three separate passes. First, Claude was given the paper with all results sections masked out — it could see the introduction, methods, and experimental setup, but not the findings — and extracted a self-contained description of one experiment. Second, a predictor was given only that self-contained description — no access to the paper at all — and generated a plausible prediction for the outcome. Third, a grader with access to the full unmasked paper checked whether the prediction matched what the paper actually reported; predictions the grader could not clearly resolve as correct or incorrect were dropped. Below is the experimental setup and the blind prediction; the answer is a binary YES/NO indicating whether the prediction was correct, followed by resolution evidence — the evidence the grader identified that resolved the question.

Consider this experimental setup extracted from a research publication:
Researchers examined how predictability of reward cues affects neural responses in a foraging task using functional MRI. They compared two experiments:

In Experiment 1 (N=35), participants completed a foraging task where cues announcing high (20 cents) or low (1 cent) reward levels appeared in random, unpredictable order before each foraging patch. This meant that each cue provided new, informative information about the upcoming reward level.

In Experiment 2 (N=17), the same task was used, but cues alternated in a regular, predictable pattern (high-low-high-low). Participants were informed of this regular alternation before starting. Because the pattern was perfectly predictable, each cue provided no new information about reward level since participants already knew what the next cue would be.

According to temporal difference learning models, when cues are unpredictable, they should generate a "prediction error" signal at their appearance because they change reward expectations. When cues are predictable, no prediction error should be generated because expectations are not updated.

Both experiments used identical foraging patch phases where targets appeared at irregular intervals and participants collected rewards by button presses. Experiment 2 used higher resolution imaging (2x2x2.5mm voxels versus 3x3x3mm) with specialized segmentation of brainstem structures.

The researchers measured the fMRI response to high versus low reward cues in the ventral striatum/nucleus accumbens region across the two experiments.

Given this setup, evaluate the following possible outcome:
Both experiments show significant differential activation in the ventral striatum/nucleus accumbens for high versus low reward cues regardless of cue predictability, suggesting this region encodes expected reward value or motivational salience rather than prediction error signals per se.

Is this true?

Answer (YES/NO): NO